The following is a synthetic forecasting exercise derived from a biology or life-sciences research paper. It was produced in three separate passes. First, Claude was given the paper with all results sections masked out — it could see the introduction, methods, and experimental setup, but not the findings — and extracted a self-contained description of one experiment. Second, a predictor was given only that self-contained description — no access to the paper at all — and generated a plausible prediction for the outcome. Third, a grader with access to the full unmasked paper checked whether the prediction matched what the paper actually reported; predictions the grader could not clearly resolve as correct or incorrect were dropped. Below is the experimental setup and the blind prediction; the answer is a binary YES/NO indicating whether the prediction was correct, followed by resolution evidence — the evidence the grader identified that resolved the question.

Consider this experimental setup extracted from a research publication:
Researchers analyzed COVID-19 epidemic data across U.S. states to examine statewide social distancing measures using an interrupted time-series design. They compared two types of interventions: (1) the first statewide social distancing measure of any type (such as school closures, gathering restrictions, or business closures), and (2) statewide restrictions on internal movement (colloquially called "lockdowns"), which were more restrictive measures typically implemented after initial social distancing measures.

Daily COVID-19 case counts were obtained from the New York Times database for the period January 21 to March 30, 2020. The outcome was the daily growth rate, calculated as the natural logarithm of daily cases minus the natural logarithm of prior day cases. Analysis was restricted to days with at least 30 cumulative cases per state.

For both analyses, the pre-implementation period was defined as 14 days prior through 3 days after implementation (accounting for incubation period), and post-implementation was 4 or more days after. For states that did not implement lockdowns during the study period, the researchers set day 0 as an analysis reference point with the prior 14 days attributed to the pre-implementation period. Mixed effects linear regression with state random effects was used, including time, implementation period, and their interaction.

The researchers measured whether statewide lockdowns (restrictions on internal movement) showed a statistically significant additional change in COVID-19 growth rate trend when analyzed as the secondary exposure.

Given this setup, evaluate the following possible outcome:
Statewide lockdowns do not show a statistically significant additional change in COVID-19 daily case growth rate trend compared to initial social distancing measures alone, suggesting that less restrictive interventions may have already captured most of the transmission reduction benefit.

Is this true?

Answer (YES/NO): YES